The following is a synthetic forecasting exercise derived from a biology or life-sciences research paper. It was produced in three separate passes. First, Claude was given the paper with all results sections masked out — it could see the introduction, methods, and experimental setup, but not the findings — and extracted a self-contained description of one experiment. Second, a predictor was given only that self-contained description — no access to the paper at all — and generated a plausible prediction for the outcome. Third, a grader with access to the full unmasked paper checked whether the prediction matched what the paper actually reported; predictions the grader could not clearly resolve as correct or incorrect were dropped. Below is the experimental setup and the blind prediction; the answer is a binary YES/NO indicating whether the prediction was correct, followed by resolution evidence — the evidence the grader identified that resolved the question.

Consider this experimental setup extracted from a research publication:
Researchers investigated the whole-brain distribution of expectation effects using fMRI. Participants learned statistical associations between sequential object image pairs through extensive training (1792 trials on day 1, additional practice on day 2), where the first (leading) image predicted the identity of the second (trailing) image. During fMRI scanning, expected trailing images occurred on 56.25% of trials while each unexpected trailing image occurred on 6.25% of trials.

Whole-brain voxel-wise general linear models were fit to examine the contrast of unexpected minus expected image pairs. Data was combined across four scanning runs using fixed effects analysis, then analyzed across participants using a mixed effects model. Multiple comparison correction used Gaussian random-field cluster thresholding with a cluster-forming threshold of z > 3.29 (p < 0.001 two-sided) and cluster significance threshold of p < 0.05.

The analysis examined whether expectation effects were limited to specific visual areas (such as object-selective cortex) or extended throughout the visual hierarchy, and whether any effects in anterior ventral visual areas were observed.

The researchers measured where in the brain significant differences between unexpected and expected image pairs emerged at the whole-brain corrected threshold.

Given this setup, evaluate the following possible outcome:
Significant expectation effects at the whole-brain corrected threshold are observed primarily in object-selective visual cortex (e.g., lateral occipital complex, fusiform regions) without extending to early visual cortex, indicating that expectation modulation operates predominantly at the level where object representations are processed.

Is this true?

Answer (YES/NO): NO